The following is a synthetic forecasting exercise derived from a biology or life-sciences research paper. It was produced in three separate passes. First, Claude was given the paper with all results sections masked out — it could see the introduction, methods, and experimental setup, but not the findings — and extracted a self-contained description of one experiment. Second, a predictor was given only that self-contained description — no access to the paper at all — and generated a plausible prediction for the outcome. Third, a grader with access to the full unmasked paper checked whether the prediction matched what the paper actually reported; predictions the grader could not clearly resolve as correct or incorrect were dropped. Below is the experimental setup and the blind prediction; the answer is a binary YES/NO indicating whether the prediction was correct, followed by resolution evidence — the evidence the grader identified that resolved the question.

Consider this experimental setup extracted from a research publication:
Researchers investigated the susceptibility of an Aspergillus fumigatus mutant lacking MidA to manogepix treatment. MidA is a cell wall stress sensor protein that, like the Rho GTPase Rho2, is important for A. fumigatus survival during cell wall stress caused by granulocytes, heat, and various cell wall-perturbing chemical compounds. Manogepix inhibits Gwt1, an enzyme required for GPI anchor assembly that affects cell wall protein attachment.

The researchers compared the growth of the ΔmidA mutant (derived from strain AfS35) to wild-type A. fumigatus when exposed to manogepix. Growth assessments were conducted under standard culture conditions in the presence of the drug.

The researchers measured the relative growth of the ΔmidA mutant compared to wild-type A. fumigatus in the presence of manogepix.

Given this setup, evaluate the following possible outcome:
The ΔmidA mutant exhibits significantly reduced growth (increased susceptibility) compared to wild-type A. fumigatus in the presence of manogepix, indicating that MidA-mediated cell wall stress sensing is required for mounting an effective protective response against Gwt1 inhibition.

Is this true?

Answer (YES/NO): NO